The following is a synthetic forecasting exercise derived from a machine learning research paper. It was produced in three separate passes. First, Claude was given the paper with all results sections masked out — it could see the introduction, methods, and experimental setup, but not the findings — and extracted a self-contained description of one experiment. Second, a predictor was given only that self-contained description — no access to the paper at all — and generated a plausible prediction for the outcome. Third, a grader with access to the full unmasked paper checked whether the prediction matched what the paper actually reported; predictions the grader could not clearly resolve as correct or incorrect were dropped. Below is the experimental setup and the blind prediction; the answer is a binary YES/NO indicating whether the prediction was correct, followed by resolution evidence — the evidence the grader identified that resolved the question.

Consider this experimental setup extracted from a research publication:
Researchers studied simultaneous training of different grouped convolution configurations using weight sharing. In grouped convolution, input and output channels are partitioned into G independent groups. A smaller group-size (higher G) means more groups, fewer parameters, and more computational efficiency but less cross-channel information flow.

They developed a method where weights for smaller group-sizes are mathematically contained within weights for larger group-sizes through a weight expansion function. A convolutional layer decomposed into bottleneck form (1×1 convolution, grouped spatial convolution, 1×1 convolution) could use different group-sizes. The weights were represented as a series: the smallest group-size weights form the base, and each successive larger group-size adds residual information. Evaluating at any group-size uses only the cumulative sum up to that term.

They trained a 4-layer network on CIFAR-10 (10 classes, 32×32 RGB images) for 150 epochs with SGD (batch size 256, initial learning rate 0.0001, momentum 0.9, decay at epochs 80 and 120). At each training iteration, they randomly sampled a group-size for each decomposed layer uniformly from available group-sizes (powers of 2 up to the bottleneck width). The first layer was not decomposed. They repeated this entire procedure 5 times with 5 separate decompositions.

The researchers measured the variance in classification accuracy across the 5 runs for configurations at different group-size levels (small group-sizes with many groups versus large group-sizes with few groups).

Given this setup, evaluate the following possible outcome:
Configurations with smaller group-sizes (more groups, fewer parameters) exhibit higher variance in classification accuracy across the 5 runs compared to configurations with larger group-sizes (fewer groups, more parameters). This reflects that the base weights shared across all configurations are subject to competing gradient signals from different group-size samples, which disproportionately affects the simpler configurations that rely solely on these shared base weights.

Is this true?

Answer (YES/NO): YES